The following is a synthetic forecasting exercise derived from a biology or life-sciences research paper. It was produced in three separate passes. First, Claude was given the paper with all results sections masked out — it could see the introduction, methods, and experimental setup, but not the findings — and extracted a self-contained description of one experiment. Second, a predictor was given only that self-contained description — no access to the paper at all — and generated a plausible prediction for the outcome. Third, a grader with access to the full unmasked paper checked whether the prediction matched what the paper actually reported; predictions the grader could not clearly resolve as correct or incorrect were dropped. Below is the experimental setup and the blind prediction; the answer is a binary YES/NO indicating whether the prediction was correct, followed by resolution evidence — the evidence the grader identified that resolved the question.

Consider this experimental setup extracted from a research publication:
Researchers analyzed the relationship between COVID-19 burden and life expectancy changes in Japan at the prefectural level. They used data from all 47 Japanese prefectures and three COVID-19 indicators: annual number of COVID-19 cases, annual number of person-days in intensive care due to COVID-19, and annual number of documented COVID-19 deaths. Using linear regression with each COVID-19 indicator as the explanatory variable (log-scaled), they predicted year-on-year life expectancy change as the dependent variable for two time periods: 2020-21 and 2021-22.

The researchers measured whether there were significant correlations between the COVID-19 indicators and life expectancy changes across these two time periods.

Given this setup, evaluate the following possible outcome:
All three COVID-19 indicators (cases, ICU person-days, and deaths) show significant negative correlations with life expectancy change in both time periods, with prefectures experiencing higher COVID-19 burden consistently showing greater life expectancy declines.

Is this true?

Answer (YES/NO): NO